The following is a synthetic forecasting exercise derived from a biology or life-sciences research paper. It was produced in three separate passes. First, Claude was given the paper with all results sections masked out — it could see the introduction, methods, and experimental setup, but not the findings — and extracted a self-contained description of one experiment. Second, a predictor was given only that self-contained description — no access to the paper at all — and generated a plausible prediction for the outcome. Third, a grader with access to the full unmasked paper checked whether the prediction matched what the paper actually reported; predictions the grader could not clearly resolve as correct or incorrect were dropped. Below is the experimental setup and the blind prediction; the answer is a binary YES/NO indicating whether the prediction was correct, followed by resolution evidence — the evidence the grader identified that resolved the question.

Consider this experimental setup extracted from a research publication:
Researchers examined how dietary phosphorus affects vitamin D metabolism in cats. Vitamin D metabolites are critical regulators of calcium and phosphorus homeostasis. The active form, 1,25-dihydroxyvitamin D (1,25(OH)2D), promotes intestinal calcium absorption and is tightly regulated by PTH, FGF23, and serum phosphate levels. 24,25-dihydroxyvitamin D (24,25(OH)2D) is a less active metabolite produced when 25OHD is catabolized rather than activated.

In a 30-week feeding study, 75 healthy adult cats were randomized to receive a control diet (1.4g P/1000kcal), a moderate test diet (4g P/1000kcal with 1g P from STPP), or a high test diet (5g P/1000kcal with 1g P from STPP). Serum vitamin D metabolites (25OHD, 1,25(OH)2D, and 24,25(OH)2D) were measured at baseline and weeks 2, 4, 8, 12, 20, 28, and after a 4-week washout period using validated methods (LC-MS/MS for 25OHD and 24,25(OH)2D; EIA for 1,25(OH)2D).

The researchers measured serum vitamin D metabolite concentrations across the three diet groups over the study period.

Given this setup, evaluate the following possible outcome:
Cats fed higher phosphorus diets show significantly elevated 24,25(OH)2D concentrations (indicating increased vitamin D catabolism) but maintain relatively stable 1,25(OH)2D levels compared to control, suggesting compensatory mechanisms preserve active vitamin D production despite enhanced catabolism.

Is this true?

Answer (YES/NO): NO